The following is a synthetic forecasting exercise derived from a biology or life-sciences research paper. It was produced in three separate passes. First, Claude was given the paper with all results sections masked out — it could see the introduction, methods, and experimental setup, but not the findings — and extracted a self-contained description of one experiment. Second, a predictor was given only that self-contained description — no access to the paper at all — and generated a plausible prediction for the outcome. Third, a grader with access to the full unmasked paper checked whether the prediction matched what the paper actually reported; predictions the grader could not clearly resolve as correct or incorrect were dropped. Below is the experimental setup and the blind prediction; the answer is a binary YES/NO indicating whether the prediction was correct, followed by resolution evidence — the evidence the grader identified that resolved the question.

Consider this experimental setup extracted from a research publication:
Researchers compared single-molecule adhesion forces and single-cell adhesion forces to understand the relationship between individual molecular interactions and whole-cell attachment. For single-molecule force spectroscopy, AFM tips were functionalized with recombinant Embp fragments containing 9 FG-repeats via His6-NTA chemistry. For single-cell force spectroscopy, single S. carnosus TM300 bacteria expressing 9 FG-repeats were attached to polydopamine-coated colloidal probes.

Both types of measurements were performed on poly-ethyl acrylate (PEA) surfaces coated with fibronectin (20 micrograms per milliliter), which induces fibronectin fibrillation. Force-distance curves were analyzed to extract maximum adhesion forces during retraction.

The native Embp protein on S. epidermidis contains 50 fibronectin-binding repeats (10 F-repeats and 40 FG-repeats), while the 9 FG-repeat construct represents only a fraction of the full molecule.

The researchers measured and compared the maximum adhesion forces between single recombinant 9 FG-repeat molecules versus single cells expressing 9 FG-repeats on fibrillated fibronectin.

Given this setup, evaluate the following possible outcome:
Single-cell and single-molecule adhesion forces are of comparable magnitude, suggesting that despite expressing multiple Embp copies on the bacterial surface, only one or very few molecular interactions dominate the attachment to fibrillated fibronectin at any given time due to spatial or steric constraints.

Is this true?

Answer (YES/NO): NO